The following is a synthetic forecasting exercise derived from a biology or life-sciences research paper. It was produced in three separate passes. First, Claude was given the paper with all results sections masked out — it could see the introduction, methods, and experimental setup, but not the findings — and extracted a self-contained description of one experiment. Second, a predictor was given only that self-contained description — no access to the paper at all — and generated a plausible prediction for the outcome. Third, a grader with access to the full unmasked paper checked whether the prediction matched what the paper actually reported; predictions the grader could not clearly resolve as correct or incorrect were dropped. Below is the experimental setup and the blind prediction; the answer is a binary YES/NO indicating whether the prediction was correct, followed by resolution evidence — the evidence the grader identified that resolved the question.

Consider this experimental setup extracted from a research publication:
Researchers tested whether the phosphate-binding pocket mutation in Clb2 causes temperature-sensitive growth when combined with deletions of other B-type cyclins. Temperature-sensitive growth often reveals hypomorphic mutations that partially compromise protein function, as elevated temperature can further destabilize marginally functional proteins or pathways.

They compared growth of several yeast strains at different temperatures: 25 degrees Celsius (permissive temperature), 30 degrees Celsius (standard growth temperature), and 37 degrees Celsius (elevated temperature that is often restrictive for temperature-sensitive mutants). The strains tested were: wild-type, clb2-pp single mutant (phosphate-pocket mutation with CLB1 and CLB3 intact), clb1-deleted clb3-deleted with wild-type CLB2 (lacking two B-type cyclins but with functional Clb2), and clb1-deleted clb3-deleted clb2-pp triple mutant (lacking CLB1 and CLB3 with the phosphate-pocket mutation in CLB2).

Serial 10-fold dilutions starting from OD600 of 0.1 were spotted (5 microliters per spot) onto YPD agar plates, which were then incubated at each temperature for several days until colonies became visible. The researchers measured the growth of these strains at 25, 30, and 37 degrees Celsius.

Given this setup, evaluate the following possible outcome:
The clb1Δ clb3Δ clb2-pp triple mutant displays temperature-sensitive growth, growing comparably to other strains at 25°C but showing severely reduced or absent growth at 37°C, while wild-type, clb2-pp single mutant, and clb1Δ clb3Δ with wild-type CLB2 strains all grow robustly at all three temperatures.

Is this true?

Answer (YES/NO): NO